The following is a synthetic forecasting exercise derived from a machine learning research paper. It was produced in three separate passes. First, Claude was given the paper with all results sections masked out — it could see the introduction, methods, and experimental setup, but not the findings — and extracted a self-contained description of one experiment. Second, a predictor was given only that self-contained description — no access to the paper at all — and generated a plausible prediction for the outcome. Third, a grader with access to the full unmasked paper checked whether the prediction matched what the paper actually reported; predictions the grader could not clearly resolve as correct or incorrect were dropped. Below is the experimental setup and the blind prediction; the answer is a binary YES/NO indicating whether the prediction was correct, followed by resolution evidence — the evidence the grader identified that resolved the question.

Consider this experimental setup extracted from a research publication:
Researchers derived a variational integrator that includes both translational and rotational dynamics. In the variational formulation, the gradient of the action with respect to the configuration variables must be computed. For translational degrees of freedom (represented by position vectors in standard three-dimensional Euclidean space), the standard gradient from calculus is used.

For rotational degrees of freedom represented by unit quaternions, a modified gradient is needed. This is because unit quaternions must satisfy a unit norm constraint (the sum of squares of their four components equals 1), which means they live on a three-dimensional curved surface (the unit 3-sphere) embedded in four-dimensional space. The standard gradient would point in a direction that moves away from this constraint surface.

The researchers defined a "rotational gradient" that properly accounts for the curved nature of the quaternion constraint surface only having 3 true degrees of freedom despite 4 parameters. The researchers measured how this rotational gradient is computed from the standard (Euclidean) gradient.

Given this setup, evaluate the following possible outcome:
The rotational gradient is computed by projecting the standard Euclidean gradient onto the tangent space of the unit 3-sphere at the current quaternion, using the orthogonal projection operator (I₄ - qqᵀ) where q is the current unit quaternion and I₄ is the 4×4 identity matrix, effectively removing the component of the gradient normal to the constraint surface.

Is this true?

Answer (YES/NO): NO